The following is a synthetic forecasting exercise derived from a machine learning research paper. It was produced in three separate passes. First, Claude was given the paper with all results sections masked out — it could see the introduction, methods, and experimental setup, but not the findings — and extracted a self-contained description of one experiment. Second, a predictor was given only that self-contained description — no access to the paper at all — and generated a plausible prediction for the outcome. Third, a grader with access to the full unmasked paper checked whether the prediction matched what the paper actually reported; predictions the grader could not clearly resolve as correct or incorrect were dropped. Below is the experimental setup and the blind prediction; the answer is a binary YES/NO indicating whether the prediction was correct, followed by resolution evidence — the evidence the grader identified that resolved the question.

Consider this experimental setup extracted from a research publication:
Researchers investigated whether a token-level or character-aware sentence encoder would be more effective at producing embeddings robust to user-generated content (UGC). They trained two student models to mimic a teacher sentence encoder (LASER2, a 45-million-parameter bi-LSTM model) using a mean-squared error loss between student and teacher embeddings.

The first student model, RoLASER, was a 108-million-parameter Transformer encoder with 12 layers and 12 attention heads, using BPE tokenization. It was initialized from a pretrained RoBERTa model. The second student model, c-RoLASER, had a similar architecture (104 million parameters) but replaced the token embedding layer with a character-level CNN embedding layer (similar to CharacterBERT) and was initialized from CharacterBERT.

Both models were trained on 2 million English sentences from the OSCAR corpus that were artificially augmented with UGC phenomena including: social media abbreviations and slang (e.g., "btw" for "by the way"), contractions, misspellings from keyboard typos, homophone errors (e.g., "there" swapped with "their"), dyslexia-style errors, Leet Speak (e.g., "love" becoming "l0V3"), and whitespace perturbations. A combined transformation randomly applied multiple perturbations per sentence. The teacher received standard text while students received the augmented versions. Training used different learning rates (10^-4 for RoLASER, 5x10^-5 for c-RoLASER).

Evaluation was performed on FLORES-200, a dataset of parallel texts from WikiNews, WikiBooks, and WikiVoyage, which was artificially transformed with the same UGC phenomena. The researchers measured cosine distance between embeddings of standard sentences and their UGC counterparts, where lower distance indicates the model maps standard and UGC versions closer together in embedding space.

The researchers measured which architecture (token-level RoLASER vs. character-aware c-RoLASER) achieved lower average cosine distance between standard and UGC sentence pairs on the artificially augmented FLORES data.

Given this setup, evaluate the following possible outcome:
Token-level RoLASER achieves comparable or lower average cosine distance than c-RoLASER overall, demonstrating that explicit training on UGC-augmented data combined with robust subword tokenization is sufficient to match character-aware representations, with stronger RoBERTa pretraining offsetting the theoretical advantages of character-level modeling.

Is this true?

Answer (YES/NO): YES